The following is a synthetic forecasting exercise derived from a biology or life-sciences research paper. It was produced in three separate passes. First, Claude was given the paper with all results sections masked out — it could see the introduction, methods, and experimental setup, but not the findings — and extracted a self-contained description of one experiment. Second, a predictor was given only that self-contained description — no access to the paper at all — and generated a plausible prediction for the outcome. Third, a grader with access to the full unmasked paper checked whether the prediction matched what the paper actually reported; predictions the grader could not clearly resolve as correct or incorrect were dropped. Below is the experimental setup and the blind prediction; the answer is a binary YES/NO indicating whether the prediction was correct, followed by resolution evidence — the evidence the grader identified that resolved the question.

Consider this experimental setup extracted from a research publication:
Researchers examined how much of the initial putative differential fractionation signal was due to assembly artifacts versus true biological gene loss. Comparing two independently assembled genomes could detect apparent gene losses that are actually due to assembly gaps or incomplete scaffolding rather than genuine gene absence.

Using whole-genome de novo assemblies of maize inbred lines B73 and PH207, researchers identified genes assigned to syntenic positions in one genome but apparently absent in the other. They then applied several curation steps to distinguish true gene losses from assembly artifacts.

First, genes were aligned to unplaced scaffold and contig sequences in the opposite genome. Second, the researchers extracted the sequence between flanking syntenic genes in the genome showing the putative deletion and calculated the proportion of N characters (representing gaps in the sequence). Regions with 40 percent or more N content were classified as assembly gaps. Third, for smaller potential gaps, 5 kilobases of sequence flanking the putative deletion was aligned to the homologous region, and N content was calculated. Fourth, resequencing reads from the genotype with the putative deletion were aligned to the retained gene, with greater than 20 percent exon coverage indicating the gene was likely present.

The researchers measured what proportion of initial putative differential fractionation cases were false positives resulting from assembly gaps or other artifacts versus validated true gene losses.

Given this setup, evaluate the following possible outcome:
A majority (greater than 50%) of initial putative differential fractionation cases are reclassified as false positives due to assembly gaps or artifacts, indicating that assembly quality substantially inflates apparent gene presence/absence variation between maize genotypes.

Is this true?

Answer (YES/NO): NO